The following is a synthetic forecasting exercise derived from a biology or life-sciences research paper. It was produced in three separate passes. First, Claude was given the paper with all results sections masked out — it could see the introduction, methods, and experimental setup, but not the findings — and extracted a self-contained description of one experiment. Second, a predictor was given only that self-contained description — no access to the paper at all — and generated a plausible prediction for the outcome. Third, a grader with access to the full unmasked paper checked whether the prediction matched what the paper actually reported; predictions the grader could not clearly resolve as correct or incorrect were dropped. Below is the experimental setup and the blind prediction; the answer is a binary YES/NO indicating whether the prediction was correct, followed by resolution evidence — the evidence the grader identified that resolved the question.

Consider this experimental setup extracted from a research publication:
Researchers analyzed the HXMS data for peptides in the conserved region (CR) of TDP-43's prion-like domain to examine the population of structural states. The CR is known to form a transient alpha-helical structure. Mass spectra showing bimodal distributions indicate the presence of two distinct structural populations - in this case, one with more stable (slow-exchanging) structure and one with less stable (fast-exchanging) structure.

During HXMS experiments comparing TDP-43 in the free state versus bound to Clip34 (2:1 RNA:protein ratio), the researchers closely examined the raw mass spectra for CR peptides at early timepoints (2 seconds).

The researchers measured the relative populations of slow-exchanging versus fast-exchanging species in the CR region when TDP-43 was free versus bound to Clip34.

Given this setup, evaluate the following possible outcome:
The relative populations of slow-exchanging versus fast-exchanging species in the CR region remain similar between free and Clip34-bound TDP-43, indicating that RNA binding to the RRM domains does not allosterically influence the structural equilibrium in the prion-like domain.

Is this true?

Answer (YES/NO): NO